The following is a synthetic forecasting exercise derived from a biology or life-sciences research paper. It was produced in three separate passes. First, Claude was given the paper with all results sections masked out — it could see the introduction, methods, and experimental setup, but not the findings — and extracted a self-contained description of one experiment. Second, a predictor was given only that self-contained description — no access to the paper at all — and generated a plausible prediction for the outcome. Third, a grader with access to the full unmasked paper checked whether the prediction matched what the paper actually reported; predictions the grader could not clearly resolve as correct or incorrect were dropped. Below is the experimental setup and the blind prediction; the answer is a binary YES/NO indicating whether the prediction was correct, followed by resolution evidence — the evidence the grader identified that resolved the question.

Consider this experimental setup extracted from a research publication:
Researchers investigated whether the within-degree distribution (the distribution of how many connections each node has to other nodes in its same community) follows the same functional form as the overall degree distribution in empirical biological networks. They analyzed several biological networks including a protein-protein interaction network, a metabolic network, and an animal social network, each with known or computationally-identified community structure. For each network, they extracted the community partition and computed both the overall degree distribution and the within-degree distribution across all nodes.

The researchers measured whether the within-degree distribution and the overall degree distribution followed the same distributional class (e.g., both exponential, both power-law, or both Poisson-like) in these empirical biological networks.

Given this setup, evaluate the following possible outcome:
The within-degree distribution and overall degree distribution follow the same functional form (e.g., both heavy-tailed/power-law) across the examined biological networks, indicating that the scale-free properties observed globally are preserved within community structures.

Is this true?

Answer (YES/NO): YES